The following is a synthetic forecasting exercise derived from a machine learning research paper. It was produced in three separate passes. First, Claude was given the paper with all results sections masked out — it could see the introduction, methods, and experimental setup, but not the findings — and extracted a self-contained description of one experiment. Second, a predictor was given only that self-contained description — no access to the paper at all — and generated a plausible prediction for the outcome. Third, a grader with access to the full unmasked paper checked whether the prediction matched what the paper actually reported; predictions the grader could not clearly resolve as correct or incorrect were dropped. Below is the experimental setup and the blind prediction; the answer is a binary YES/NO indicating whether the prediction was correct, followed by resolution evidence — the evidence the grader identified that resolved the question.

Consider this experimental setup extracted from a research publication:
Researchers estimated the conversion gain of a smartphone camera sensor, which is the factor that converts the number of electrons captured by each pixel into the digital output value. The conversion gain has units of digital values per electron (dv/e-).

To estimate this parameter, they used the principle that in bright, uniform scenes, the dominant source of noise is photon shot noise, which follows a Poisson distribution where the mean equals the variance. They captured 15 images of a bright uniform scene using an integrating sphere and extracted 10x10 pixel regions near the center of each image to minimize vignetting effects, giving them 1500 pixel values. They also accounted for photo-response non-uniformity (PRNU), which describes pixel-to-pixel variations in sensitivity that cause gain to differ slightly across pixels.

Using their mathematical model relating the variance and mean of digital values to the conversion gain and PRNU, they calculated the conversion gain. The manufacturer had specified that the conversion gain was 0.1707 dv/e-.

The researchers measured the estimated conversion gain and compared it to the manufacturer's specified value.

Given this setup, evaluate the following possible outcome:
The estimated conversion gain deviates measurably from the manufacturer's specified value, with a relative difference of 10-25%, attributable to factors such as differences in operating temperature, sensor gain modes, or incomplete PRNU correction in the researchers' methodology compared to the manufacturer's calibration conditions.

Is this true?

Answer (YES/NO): NO